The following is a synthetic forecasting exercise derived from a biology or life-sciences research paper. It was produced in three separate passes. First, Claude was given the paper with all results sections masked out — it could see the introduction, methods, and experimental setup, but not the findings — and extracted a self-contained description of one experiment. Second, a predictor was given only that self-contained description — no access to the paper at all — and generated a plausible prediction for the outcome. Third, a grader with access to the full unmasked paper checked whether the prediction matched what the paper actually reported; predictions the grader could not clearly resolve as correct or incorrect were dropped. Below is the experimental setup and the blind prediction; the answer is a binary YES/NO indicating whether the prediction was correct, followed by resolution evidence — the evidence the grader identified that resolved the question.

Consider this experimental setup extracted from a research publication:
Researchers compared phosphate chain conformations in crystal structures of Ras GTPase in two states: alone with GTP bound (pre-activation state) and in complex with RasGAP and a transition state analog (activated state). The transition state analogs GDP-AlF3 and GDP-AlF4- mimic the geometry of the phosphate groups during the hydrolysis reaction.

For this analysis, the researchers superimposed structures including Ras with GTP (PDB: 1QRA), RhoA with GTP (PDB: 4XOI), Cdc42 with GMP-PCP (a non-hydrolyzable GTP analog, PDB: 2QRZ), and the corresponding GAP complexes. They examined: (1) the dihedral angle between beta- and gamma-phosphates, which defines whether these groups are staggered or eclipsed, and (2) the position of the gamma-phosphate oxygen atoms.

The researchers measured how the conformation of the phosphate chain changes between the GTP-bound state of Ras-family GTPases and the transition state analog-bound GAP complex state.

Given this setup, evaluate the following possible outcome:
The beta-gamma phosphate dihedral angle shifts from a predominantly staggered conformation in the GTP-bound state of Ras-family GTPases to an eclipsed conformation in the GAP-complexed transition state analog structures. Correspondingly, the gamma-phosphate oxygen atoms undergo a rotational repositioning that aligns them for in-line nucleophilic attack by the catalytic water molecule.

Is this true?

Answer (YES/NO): NO